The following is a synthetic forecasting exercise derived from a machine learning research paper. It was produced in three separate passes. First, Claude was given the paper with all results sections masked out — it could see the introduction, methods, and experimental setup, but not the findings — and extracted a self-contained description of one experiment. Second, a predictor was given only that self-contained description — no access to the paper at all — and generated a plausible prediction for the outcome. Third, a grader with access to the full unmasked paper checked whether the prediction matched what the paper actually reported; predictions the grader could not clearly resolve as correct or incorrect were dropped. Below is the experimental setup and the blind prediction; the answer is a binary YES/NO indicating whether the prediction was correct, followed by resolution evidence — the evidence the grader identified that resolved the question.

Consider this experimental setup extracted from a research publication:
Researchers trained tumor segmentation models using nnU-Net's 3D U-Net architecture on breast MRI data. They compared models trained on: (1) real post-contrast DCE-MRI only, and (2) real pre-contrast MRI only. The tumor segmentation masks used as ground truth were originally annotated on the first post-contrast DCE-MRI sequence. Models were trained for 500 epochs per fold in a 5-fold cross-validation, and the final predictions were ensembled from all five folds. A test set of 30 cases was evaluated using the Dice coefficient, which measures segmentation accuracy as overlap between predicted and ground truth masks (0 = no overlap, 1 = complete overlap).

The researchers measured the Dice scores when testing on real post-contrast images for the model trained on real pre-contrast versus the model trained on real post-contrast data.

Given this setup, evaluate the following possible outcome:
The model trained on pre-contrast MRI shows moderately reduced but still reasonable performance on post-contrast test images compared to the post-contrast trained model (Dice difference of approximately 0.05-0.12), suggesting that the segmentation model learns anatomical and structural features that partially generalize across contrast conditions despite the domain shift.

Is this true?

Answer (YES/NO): NO